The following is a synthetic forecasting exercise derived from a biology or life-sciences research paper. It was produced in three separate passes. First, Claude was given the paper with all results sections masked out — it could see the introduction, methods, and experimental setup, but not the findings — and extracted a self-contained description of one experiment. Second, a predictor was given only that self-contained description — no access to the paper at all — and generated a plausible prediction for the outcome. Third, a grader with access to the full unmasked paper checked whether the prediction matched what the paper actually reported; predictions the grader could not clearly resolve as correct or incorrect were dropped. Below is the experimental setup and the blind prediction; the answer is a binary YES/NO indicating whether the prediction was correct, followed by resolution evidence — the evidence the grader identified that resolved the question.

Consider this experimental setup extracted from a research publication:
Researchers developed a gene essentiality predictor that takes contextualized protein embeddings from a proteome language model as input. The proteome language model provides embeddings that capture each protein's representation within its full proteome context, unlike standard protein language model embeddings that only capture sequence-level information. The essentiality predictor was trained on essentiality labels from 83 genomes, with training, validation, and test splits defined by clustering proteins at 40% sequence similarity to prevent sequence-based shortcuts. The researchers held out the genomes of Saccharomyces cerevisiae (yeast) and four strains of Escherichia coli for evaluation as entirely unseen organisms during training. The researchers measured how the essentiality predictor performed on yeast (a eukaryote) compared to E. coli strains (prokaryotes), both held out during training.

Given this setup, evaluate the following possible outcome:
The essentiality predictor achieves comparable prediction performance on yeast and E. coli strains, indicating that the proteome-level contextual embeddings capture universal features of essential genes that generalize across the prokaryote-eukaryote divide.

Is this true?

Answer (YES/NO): NO